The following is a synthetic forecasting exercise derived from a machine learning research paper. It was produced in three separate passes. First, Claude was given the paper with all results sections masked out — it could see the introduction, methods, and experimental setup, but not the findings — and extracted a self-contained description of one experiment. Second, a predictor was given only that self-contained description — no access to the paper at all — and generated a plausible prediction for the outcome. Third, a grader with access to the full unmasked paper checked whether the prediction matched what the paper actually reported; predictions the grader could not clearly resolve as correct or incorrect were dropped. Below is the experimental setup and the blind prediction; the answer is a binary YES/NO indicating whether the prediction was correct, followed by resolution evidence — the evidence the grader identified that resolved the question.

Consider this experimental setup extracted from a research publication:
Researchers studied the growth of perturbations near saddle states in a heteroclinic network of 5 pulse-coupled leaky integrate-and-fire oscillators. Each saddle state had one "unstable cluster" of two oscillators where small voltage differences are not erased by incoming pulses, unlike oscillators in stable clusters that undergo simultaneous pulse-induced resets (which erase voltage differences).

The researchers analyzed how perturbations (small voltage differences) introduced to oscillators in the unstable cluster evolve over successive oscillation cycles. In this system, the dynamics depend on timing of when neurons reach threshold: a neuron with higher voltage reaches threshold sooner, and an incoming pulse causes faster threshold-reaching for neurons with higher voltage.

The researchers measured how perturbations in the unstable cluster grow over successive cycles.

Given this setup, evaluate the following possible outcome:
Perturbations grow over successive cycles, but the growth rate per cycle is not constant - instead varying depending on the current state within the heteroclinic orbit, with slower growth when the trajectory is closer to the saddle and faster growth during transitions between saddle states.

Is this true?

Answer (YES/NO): NO